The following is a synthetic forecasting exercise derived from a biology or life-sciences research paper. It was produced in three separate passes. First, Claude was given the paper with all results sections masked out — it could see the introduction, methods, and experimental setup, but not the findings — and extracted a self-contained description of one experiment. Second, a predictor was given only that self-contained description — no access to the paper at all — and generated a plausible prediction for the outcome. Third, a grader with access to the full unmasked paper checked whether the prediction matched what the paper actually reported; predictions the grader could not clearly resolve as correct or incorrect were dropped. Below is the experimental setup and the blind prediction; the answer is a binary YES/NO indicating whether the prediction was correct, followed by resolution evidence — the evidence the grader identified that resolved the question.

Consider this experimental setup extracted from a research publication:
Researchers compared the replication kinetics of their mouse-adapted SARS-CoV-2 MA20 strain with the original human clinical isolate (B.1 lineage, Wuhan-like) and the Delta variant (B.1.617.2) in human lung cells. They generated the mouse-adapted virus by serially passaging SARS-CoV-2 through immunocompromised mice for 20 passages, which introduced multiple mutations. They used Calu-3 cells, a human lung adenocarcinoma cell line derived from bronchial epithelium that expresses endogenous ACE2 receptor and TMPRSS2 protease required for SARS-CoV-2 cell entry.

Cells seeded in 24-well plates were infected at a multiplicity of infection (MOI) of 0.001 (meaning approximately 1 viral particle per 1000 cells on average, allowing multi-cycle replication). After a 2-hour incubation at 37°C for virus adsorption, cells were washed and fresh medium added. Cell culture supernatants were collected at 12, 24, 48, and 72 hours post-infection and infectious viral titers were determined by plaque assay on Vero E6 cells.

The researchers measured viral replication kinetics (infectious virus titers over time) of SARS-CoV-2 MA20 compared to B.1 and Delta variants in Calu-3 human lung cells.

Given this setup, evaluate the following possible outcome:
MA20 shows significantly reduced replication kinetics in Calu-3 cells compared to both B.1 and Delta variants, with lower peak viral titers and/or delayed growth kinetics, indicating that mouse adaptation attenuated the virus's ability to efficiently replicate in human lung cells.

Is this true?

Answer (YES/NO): NO